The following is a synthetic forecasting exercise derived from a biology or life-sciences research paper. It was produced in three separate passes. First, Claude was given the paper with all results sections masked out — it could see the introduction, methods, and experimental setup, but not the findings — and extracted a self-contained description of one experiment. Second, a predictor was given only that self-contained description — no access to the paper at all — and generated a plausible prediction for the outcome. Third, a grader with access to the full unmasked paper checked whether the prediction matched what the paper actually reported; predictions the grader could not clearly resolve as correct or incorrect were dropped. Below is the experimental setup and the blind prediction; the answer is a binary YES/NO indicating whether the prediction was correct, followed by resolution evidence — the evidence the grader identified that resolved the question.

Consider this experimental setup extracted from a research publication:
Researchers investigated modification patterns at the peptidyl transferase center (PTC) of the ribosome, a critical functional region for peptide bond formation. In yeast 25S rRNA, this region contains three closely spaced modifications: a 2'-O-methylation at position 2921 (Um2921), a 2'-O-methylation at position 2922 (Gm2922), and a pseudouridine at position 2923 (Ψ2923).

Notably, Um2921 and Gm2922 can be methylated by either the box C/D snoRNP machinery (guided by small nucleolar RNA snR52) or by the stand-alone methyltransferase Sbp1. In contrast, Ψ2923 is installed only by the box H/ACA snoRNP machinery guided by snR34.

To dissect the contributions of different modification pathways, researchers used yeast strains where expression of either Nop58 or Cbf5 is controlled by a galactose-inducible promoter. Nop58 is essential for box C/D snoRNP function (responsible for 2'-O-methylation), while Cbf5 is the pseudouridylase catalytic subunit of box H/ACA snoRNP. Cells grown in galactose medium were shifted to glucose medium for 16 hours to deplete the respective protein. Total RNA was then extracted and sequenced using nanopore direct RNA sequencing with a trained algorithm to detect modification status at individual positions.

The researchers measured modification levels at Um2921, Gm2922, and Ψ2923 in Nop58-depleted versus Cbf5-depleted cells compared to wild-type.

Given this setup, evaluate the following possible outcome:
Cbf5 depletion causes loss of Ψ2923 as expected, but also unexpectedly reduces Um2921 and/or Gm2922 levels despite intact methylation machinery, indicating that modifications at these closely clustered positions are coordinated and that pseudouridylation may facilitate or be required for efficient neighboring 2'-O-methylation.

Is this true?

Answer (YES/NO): NO